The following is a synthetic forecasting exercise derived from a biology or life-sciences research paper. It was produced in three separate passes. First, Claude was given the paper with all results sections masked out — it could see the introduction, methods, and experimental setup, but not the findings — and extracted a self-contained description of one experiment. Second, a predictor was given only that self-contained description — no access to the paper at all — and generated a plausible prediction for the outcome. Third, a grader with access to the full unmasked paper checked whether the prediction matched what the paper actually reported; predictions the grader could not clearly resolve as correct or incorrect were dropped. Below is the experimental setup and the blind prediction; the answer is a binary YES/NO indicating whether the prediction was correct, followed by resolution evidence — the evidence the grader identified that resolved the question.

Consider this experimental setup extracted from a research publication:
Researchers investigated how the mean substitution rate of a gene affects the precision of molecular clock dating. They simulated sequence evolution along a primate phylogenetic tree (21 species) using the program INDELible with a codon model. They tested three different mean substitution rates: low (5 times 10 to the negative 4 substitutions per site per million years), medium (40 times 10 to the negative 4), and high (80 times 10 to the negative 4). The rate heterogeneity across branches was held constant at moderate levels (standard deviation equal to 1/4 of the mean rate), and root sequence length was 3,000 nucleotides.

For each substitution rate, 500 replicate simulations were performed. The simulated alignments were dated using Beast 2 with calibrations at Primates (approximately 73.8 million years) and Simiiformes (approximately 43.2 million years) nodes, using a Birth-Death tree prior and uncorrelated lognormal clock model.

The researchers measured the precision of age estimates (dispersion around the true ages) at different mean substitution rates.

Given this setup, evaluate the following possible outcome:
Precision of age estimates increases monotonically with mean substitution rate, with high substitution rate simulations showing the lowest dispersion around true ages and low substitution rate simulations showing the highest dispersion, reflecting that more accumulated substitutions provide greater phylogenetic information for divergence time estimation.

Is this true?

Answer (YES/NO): YES